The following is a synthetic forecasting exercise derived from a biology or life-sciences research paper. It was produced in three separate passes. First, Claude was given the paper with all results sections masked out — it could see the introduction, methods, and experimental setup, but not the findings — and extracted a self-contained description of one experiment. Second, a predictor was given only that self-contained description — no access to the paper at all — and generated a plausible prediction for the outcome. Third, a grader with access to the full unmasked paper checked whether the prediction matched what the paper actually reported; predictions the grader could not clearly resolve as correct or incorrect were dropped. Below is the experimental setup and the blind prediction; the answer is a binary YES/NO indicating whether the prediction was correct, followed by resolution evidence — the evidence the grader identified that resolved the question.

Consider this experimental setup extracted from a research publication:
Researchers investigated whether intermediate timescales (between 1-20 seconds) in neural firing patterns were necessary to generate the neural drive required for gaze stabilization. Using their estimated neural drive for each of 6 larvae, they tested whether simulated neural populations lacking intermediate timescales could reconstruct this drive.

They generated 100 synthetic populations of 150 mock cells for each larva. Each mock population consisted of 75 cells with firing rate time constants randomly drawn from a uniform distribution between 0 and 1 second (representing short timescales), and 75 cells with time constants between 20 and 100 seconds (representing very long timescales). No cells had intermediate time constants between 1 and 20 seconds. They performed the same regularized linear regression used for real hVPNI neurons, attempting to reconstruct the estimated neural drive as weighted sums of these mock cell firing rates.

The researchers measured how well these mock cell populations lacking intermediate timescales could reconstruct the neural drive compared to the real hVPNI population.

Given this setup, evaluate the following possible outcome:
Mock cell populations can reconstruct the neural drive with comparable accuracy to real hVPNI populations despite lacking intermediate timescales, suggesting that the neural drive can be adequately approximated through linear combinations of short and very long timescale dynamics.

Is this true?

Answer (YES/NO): NO